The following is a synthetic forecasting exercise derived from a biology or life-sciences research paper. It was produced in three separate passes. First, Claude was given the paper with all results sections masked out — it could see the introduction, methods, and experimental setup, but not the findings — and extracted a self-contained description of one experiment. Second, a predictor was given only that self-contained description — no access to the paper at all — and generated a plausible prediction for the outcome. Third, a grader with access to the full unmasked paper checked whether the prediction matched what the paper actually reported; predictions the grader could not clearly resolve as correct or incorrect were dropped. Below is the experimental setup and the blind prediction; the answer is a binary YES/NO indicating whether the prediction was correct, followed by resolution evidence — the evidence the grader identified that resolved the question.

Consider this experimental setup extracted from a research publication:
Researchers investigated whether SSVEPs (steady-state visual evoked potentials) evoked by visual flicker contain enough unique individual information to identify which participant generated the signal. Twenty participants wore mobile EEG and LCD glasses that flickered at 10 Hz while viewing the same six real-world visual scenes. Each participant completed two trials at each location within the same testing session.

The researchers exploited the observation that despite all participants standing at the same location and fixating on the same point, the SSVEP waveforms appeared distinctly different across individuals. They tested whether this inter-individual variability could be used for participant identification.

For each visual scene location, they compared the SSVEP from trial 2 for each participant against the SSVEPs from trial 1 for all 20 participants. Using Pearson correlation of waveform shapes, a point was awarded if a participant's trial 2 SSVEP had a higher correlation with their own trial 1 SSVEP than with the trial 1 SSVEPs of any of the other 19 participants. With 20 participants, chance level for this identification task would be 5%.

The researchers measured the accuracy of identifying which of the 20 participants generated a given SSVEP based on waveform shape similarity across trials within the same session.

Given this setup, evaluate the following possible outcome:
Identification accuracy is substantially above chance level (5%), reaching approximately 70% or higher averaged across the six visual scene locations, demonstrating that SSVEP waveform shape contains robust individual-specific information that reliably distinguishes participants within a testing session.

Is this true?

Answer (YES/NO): YES